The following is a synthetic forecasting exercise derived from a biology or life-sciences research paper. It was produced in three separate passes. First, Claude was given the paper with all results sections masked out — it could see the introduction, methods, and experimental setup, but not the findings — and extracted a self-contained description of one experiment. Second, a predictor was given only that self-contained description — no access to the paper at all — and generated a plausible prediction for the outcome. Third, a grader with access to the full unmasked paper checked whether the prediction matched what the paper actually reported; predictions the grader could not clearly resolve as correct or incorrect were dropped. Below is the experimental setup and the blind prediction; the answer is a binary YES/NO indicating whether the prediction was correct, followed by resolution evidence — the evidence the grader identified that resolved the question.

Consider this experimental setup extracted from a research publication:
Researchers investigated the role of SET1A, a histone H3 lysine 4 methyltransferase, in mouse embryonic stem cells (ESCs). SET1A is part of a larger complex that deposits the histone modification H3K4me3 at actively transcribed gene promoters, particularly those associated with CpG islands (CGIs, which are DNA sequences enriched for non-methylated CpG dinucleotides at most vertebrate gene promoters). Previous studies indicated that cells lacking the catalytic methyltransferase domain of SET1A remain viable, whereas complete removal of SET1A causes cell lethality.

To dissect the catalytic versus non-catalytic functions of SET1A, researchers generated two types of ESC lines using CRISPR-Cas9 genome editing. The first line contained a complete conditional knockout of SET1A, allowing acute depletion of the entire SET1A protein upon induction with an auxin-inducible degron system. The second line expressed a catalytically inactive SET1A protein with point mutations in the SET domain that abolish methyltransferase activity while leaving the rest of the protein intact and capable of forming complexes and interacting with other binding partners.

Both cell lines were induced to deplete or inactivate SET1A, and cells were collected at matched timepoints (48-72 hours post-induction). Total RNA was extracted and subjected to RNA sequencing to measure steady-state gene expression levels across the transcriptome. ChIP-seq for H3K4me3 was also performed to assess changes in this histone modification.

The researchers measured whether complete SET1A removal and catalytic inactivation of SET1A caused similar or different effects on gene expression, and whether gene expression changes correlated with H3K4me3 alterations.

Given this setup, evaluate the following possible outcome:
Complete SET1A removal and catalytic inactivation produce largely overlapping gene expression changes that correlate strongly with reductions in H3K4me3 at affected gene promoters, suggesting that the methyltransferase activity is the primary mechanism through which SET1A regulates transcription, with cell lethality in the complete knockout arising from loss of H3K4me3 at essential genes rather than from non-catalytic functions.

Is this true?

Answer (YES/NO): NO